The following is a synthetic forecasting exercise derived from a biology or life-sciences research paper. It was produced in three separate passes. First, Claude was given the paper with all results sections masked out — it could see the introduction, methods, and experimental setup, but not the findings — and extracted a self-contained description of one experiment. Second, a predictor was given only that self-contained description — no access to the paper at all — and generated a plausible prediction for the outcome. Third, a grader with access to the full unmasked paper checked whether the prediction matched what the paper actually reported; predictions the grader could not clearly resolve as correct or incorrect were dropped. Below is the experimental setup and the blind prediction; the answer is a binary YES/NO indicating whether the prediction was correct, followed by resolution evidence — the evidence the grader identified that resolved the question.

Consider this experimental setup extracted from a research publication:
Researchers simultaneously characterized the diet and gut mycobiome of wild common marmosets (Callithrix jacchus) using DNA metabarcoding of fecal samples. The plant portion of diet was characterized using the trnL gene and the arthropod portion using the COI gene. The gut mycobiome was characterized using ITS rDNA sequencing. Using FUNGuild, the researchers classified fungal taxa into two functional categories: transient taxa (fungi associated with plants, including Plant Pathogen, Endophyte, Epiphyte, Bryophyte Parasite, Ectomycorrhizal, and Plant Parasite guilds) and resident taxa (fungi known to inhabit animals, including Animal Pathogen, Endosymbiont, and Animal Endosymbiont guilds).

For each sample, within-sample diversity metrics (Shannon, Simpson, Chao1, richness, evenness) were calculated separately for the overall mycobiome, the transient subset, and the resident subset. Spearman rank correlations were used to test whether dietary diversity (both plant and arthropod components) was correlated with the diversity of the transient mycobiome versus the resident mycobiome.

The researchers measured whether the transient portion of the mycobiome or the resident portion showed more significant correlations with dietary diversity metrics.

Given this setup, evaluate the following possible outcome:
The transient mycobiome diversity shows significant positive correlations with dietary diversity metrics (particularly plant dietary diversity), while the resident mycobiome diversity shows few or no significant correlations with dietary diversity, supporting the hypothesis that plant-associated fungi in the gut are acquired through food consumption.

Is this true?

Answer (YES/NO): NO